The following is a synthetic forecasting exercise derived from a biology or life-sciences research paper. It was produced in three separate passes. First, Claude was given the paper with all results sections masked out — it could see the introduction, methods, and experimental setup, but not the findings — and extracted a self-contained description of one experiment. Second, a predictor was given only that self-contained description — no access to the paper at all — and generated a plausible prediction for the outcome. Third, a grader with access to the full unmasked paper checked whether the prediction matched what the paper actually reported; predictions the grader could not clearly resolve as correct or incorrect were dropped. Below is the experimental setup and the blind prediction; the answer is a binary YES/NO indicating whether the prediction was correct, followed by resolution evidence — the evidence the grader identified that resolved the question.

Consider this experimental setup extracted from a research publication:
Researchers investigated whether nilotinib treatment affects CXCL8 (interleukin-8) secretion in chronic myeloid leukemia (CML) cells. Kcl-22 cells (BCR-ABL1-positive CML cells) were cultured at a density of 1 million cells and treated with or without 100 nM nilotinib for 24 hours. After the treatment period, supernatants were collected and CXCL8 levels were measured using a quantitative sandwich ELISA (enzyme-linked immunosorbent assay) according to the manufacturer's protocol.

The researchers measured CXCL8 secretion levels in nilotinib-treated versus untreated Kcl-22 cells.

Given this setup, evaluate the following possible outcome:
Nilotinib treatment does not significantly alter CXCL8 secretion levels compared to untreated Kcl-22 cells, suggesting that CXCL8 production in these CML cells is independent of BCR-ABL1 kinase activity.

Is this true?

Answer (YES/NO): NO